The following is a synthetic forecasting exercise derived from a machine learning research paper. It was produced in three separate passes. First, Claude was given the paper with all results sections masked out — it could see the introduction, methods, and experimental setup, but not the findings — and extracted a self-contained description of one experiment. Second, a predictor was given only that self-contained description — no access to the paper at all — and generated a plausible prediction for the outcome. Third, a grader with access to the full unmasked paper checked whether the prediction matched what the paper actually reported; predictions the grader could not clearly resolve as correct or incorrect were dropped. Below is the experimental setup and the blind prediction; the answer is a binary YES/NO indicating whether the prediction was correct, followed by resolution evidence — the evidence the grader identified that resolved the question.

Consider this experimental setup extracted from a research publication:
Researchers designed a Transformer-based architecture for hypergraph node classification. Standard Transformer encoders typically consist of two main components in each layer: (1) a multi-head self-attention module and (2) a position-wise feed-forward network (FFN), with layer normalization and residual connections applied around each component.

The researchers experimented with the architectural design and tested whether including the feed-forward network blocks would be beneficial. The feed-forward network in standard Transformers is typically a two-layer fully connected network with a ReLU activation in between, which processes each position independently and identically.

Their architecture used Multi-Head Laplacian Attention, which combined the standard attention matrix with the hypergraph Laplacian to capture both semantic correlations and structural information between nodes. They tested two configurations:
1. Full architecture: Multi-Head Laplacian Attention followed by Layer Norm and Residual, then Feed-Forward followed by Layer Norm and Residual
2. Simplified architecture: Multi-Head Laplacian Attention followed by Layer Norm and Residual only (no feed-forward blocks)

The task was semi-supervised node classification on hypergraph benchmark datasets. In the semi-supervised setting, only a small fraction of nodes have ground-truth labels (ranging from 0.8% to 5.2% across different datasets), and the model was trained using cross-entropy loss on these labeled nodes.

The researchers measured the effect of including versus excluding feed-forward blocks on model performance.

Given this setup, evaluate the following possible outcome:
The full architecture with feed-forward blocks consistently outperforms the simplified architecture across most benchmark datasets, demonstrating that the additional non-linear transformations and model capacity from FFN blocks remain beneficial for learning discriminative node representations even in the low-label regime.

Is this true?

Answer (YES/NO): NO